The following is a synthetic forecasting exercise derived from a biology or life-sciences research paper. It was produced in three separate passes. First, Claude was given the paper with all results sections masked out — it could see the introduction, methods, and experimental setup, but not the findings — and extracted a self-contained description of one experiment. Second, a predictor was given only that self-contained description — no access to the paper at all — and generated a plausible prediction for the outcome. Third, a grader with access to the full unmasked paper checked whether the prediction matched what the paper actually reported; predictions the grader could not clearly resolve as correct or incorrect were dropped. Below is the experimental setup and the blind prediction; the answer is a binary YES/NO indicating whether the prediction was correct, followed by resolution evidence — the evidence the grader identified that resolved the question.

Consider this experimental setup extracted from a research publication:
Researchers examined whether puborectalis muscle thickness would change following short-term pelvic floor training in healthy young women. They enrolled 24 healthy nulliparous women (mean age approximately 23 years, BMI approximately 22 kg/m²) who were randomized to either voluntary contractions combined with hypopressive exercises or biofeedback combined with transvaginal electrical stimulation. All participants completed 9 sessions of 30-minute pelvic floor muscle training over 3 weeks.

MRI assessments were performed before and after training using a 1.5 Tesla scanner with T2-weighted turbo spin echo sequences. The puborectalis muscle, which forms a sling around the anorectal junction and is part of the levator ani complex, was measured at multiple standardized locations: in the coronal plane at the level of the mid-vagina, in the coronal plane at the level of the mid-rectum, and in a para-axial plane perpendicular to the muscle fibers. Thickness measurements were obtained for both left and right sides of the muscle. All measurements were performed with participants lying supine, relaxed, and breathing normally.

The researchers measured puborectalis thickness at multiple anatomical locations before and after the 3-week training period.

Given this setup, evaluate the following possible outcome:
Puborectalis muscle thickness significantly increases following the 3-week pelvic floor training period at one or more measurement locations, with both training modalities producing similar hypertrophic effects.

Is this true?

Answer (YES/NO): NO